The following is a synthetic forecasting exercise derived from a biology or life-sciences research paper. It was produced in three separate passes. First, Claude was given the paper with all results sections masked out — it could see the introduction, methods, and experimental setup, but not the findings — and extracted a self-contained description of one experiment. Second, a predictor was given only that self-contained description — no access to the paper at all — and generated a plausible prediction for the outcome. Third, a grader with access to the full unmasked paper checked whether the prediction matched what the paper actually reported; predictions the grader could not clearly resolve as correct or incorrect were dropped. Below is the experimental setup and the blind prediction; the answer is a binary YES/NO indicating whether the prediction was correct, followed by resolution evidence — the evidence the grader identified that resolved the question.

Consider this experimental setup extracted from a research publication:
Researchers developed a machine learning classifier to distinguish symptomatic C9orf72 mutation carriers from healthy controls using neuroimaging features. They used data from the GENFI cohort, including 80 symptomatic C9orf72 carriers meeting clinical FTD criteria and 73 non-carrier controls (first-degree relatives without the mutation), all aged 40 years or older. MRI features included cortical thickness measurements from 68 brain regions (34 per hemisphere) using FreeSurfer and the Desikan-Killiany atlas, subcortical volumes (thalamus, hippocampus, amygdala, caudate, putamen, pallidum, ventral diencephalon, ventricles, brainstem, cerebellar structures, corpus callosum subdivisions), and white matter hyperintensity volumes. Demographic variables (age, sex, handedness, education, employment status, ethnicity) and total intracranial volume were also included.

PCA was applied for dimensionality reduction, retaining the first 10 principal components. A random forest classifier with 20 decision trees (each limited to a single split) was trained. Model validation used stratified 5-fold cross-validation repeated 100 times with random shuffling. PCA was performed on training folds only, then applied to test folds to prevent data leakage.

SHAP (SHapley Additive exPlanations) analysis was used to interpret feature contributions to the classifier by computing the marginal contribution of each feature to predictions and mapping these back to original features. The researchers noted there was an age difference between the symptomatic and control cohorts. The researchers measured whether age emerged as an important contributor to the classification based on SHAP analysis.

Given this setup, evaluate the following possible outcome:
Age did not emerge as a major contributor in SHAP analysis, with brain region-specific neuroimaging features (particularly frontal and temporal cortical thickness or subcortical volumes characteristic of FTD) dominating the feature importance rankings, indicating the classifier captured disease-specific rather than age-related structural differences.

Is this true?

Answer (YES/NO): NO